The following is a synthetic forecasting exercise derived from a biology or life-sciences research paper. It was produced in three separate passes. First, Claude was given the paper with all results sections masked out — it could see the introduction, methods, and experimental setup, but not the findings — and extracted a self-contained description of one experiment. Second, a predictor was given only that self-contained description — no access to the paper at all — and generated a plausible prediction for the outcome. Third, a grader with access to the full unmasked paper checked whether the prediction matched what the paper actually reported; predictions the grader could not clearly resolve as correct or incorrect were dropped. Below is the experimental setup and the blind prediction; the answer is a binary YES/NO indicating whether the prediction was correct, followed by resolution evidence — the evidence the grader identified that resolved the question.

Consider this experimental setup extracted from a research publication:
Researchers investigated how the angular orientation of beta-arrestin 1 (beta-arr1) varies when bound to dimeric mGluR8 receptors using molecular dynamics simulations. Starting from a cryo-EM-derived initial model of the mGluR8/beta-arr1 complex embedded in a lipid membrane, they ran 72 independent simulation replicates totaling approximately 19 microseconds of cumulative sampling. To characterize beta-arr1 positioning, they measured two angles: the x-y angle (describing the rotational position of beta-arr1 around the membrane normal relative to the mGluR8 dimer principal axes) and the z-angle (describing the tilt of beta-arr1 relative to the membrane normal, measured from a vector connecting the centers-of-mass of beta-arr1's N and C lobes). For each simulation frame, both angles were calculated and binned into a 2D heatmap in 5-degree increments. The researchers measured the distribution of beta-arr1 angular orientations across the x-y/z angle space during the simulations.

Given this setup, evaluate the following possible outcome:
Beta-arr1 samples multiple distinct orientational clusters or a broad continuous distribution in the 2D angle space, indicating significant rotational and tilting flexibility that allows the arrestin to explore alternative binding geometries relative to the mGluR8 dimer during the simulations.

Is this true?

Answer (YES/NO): YES